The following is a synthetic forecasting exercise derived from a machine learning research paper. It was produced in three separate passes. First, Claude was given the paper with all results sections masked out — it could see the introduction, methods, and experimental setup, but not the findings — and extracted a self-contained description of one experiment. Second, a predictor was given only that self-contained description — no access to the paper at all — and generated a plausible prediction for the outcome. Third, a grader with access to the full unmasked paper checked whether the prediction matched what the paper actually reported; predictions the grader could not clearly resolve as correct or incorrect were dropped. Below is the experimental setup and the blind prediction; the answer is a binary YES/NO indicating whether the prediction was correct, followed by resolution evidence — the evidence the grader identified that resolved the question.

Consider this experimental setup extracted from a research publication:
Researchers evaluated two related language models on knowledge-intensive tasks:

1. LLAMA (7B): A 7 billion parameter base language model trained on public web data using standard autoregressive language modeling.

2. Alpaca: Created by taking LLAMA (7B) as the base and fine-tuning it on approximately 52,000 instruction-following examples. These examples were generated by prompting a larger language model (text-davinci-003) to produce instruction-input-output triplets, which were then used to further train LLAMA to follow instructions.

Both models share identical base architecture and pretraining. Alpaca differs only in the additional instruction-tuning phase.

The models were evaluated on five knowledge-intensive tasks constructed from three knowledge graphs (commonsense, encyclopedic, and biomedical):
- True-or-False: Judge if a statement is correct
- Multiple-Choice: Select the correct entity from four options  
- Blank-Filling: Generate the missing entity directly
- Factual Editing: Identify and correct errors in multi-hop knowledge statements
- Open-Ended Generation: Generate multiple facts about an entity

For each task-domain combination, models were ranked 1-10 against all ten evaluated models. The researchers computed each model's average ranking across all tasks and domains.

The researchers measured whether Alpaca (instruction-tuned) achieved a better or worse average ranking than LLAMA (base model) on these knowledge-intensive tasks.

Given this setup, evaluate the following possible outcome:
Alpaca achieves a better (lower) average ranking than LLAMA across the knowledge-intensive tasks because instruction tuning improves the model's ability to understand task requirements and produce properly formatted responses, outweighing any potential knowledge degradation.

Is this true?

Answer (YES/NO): YES